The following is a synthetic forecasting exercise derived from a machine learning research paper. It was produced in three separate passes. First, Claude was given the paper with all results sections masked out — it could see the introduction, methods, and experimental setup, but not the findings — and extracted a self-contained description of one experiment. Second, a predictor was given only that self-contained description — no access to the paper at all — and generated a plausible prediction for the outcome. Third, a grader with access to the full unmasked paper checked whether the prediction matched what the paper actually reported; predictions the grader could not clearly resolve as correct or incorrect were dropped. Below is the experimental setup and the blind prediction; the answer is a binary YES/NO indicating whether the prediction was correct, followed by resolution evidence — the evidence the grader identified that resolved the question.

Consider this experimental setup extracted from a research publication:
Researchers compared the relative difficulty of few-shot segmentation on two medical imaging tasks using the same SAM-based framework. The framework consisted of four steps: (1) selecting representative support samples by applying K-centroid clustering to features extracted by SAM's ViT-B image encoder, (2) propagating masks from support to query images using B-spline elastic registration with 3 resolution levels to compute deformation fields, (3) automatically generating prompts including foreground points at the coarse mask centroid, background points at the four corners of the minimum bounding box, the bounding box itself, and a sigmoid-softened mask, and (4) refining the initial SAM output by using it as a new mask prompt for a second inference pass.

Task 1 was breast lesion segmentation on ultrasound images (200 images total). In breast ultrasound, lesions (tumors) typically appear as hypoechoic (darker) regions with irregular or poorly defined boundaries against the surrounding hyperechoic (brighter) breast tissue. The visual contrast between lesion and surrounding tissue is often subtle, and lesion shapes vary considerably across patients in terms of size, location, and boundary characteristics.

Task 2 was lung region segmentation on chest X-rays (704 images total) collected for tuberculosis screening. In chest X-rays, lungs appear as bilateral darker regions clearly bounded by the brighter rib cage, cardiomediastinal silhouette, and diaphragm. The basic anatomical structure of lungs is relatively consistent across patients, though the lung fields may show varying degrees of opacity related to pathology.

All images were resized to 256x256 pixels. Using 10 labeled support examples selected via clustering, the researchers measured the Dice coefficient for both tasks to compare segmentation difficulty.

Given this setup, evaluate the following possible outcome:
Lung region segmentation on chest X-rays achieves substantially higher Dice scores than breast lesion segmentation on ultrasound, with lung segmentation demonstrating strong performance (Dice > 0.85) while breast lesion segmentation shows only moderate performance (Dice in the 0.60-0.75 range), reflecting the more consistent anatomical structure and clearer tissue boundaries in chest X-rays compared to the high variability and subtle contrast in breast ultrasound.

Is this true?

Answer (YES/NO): YES